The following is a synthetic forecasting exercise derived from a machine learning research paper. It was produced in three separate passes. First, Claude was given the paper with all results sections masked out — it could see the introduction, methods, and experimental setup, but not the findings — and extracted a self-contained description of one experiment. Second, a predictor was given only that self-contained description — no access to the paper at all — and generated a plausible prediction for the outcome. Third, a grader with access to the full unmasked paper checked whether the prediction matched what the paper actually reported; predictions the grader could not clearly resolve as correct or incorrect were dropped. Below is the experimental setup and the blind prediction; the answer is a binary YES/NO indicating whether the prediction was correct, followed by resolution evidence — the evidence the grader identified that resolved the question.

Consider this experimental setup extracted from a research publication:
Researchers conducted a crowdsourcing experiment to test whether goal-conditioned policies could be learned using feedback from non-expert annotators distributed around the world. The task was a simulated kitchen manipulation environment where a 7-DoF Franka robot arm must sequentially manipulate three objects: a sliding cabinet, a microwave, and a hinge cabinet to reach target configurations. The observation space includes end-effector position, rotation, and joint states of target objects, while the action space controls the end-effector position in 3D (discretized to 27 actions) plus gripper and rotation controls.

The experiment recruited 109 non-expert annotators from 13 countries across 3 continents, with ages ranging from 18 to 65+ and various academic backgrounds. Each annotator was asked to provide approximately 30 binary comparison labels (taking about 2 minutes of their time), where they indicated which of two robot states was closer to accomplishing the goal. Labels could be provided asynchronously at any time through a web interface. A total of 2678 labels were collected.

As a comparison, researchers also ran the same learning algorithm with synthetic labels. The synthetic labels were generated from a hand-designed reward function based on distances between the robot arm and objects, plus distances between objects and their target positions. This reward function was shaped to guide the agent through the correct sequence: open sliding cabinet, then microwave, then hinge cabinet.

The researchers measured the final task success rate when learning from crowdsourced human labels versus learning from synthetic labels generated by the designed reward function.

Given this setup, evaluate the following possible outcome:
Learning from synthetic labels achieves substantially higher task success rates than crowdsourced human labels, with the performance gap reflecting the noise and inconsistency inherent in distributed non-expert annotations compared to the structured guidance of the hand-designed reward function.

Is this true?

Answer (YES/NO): NO